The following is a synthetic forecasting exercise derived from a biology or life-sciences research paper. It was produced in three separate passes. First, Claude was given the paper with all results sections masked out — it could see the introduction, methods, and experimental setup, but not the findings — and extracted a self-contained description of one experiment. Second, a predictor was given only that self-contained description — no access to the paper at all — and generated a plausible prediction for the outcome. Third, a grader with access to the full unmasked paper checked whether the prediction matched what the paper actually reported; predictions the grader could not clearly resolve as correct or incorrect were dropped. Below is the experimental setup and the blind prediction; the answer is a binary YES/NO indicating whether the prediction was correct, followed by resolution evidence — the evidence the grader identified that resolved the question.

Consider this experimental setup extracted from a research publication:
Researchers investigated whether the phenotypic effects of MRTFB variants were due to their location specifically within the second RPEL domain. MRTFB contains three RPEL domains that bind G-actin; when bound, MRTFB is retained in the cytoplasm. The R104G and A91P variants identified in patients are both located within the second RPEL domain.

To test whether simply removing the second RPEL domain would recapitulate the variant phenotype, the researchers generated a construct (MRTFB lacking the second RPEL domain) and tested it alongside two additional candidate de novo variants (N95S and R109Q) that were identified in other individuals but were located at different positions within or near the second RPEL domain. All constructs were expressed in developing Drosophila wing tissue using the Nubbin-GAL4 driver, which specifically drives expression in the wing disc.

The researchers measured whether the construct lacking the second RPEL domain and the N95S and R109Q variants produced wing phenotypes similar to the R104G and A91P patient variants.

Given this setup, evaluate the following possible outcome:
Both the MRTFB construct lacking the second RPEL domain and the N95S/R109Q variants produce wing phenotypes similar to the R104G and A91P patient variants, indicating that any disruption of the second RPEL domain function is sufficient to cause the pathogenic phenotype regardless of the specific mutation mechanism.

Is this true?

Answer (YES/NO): NO